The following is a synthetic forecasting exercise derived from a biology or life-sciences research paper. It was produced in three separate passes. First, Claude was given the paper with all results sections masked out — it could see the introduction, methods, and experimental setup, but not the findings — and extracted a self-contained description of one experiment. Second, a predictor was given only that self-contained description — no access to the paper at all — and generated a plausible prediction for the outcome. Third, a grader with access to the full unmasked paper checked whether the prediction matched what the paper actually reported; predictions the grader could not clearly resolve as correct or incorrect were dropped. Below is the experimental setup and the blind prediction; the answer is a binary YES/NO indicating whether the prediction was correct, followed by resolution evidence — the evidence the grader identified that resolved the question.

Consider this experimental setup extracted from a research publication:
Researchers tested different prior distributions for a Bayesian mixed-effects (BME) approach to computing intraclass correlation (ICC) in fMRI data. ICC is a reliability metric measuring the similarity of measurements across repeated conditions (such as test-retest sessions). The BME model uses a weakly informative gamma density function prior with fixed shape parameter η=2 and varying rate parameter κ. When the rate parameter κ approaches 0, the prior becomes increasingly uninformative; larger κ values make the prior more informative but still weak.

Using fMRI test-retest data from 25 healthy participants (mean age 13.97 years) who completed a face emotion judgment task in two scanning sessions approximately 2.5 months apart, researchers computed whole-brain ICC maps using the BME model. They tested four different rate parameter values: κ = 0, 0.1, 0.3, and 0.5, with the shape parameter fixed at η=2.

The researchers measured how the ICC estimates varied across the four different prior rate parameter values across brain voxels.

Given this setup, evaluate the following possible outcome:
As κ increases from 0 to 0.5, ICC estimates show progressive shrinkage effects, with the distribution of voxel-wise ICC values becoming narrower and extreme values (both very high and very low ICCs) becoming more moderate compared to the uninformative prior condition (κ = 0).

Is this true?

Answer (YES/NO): NO